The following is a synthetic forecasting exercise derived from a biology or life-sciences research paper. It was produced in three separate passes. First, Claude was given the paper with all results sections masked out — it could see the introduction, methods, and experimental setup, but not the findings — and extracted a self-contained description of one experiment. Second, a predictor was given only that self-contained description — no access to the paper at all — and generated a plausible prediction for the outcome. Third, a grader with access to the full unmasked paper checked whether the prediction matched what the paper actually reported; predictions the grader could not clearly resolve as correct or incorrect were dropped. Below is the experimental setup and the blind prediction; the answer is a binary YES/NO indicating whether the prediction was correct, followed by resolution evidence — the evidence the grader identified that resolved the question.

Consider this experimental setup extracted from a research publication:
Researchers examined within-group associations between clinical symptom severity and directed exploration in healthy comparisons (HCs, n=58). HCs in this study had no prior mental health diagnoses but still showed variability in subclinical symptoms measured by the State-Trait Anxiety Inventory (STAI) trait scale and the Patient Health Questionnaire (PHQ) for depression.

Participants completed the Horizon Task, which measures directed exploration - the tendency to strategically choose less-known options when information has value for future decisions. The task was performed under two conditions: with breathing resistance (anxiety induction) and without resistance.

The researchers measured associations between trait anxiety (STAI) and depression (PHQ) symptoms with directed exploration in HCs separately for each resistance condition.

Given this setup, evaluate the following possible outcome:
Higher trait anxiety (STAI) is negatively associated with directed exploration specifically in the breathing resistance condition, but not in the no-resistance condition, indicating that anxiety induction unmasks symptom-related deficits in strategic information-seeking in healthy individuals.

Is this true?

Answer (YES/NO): NO